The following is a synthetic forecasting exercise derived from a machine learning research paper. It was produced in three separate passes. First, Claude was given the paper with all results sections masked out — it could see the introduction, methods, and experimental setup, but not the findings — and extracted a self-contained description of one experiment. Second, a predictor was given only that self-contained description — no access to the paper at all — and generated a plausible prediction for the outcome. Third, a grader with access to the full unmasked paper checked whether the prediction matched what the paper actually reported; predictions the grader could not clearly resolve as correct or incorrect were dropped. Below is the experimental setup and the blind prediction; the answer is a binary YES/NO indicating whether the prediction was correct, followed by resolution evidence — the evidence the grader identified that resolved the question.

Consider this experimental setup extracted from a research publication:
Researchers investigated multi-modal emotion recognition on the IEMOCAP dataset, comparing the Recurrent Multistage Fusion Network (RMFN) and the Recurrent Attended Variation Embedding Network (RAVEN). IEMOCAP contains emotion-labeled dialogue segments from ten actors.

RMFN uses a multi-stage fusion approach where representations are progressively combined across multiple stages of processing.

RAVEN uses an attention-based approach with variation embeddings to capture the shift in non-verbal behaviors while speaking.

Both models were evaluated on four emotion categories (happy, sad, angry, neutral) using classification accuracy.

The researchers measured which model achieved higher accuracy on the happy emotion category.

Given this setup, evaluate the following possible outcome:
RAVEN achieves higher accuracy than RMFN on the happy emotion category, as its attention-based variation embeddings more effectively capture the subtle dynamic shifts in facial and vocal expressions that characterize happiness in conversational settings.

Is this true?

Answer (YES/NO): NO